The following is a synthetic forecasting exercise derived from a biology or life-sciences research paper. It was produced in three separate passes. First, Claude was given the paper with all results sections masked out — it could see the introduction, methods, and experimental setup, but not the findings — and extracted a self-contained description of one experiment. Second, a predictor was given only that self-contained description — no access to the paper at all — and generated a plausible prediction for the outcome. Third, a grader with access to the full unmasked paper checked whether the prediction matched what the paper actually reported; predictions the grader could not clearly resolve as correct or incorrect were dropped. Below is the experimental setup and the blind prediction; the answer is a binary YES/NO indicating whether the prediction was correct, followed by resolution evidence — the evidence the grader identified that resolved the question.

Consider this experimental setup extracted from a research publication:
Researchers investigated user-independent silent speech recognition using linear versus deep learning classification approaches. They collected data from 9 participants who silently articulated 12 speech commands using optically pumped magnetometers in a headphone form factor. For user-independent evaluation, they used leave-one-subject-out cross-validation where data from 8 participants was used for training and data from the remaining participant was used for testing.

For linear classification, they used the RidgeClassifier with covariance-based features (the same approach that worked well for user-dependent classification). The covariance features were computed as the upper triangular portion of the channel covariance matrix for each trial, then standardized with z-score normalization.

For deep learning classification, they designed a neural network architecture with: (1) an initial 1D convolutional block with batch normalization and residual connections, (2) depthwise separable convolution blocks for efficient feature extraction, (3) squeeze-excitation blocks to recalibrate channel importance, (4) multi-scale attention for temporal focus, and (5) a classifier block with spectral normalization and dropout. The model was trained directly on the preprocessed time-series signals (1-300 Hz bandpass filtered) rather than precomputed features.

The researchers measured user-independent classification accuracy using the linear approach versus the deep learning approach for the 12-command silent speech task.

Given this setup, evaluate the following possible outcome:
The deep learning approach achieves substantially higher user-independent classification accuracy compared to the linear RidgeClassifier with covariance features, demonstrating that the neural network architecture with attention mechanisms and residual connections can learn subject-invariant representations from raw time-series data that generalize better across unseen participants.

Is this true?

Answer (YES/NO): YES